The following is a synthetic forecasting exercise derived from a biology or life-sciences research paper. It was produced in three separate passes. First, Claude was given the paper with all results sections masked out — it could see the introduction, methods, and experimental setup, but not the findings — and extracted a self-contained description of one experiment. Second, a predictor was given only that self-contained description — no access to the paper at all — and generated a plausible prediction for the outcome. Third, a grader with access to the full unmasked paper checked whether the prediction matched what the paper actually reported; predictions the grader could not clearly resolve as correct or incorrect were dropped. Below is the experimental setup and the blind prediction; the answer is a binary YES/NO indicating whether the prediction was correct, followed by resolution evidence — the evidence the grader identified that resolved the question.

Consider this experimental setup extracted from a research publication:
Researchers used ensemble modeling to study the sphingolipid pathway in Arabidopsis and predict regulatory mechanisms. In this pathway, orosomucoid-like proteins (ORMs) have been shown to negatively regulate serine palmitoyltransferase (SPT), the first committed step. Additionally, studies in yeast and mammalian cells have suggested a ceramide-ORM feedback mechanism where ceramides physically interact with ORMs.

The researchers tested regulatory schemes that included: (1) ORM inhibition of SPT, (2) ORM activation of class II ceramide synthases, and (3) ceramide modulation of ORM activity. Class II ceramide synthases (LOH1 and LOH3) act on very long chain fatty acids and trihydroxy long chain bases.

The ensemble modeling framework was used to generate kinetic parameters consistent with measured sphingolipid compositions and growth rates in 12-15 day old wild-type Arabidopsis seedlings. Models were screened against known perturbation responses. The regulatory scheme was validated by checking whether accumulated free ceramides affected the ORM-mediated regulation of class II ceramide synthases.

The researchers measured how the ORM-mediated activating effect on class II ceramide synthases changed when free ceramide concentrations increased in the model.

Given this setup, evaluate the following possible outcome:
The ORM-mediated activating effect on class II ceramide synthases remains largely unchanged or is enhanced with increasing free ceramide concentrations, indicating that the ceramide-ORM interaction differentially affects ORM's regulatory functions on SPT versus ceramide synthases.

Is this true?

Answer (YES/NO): NO